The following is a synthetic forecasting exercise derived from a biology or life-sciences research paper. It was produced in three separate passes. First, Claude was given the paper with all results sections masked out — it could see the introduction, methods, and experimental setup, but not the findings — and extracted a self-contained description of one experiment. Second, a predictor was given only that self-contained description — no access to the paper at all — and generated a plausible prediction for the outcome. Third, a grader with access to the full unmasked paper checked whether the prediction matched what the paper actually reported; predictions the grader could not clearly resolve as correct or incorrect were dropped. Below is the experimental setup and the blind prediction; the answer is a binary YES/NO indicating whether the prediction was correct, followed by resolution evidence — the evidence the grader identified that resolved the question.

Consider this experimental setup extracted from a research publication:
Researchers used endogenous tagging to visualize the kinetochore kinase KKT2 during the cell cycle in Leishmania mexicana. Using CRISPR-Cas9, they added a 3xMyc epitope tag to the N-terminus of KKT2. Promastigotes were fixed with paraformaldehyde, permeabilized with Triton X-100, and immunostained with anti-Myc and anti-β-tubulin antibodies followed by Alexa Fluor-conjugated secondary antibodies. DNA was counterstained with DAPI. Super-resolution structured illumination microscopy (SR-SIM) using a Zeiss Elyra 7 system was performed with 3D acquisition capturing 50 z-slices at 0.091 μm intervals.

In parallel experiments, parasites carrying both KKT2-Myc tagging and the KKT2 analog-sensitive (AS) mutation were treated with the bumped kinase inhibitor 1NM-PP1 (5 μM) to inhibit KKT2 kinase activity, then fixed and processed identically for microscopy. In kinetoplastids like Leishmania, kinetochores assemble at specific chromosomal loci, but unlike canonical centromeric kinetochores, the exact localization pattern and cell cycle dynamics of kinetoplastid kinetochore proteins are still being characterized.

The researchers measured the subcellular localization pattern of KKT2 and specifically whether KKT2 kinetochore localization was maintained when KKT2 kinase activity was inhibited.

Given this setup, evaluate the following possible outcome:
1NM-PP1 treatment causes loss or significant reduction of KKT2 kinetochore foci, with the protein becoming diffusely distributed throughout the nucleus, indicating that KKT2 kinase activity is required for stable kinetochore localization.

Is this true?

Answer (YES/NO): NO